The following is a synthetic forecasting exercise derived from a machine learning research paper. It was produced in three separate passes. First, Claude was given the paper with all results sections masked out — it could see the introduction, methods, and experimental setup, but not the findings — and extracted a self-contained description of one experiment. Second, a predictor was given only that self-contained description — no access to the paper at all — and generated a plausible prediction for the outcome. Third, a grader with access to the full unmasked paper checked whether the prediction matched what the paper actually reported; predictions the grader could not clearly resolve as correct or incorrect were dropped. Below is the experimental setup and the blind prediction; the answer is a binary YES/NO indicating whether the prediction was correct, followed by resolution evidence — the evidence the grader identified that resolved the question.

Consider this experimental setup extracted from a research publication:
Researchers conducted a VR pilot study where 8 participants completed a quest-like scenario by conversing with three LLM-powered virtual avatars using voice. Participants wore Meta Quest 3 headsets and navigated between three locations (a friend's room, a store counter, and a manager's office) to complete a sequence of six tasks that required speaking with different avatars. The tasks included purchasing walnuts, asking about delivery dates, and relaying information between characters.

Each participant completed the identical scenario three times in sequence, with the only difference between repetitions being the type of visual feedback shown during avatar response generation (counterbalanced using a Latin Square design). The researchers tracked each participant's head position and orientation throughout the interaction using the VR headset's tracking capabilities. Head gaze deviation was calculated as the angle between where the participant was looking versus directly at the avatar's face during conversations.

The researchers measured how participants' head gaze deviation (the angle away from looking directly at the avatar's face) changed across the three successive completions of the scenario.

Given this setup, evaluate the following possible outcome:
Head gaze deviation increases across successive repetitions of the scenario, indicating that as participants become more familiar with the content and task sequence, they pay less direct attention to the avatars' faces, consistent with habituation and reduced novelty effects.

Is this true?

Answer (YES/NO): YES